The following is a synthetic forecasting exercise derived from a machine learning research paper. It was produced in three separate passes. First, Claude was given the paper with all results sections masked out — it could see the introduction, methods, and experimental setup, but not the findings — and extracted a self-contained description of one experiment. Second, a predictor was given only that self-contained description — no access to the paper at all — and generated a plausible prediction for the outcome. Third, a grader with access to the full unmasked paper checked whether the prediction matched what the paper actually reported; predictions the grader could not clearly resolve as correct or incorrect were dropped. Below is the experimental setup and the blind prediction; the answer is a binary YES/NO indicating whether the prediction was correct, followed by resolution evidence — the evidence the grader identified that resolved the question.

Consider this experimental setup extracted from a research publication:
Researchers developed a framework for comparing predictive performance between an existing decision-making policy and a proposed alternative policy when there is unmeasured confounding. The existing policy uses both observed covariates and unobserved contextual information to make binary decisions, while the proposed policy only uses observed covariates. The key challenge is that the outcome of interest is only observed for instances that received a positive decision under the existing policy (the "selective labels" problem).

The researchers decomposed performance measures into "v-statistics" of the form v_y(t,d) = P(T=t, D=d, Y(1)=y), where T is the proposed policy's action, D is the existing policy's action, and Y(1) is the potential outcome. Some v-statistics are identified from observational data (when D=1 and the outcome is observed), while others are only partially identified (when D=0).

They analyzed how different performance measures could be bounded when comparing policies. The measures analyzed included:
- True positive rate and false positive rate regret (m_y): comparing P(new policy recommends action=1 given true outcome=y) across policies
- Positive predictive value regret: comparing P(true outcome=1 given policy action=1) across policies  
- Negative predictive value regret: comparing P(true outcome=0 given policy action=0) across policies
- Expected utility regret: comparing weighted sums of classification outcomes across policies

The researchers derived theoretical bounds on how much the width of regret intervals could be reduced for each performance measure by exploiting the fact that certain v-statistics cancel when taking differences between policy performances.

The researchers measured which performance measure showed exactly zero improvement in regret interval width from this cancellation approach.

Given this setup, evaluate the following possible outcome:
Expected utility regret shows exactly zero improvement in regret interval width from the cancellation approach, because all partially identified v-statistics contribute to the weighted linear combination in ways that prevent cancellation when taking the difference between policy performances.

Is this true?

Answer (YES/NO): NO